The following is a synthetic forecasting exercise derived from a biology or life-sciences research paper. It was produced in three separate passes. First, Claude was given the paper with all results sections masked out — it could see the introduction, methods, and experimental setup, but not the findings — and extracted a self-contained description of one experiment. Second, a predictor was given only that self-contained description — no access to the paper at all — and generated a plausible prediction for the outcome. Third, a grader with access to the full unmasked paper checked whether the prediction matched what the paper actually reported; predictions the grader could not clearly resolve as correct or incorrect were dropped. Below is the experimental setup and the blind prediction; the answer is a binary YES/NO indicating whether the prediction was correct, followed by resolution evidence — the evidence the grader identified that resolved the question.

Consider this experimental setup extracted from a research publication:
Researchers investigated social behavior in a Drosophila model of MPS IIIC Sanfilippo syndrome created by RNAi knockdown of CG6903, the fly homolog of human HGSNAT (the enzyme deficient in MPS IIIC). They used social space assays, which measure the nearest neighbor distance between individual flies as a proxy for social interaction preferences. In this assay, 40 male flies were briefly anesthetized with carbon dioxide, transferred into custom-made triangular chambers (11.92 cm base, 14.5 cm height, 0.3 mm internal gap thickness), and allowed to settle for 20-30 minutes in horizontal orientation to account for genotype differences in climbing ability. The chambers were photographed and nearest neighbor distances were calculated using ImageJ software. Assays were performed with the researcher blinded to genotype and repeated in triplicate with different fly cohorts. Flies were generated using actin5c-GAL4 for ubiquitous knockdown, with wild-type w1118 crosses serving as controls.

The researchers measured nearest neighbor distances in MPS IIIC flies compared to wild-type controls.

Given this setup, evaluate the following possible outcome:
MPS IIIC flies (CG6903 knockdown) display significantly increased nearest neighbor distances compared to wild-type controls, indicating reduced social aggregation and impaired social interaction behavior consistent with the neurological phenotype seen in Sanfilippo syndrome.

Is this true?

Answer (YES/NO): NO